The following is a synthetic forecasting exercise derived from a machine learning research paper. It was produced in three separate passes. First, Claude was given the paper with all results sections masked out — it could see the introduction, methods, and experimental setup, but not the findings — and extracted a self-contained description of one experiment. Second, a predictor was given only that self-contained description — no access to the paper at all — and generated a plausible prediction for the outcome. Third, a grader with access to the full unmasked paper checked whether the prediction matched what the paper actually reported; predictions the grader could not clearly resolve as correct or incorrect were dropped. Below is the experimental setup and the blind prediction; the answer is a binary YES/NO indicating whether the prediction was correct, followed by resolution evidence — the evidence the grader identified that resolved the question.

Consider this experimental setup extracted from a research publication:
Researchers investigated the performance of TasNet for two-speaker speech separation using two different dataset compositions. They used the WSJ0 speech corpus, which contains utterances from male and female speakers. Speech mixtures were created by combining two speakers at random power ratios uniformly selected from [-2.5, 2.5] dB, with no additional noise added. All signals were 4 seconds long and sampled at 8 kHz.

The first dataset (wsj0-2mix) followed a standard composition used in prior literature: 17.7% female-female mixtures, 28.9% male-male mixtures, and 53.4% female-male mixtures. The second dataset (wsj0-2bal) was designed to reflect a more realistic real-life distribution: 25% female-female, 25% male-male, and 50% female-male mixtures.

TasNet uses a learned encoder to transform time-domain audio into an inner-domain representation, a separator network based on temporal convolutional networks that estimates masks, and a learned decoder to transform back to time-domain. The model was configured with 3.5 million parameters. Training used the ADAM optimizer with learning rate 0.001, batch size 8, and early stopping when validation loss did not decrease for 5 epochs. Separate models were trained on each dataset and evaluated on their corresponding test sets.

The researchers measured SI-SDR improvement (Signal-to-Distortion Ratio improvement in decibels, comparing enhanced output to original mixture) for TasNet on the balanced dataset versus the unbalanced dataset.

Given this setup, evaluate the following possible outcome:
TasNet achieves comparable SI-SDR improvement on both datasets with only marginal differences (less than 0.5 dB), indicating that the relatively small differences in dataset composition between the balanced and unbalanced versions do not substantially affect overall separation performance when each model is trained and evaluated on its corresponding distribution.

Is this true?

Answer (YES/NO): NO